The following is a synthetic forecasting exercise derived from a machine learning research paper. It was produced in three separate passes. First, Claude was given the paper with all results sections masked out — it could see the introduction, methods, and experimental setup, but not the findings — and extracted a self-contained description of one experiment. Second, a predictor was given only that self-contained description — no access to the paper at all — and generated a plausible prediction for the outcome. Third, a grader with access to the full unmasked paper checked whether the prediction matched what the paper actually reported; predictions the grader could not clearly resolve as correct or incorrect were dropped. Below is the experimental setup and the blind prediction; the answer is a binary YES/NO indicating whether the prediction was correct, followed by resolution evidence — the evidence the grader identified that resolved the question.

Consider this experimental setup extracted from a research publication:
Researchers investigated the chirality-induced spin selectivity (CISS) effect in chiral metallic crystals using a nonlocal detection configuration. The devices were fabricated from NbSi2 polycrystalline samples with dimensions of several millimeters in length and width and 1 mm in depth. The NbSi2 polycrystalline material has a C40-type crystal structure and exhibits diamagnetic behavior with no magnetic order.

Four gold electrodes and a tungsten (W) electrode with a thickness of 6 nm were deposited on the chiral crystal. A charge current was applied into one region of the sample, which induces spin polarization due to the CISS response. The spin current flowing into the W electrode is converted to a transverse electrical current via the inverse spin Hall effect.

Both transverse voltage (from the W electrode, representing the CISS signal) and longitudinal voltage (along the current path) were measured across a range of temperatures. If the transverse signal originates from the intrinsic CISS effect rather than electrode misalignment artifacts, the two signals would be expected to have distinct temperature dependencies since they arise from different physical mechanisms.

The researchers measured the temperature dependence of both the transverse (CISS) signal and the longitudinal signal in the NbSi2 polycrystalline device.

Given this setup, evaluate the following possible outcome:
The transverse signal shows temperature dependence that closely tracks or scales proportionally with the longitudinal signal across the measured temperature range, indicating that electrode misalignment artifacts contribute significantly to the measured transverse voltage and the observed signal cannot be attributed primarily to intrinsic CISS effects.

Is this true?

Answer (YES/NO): NO